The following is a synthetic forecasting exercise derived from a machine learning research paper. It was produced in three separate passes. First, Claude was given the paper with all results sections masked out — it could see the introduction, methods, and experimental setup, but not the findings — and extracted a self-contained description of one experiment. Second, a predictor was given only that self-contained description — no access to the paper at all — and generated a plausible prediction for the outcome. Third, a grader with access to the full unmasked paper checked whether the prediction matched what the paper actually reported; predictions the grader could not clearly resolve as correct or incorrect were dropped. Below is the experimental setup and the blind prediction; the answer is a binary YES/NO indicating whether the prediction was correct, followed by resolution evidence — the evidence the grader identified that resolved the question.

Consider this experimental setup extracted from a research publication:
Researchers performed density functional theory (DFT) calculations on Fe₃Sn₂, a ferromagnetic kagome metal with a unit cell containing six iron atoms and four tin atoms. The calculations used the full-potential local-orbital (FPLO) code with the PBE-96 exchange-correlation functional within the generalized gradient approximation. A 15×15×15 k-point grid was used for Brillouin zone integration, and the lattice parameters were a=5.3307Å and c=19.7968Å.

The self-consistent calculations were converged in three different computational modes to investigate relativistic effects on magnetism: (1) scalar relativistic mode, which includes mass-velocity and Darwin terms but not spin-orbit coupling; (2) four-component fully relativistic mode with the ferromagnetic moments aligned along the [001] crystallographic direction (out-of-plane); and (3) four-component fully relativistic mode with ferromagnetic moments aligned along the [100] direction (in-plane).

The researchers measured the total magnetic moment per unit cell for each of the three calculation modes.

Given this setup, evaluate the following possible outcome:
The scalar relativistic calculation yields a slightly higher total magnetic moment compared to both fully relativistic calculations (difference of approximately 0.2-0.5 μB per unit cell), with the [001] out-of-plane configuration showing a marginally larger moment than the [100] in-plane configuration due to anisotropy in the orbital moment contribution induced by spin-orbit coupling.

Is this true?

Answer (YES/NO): NO